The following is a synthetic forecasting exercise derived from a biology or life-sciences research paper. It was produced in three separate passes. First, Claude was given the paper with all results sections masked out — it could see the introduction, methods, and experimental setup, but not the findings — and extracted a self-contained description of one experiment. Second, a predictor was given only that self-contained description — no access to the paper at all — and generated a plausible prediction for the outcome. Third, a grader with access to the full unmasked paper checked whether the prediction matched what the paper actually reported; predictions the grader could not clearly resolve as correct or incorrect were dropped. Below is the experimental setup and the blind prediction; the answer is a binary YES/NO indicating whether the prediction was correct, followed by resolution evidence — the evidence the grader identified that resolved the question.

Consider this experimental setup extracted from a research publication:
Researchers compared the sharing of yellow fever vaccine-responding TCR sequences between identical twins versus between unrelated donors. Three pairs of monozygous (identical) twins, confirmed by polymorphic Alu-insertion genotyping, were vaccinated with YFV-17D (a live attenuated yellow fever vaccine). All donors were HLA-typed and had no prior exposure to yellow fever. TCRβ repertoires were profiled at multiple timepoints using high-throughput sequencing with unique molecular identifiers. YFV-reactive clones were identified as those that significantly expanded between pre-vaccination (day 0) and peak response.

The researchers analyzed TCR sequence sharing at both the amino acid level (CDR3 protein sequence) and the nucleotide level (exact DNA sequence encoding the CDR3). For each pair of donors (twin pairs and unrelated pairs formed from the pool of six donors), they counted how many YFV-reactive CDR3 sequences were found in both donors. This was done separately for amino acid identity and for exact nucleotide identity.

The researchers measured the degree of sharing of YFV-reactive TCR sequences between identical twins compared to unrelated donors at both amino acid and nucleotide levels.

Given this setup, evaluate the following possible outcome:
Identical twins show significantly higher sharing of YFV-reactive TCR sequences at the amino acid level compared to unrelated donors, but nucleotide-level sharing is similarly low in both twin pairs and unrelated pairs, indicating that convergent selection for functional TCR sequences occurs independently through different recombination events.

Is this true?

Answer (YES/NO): NO